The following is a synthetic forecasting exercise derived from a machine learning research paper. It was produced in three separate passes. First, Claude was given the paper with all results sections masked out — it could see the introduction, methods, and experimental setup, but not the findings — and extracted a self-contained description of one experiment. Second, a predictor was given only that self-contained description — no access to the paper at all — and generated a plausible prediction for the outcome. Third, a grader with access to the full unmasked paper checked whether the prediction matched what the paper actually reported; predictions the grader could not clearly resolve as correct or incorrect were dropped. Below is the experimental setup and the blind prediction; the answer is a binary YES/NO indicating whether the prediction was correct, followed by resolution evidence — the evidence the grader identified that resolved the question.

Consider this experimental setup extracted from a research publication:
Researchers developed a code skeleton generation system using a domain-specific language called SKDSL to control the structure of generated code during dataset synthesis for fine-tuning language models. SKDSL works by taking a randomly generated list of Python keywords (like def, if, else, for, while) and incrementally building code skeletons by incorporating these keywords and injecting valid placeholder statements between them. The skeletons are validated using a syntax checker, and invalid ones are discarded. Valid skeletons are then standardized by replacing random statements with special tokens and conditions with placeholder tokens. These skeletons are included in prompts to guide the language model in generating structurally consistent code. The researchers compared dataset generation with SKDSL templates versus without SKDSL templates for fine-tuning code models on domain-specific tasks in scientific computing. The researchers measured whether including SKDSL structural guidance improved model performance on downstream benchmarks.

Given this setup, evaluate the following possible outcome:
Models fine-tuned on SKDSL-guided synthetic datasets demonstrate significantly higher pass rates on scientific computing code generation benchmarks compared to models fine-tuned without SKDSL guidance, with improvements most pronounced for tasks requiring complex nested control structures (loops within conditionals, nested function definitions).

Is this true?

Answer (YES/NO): NO